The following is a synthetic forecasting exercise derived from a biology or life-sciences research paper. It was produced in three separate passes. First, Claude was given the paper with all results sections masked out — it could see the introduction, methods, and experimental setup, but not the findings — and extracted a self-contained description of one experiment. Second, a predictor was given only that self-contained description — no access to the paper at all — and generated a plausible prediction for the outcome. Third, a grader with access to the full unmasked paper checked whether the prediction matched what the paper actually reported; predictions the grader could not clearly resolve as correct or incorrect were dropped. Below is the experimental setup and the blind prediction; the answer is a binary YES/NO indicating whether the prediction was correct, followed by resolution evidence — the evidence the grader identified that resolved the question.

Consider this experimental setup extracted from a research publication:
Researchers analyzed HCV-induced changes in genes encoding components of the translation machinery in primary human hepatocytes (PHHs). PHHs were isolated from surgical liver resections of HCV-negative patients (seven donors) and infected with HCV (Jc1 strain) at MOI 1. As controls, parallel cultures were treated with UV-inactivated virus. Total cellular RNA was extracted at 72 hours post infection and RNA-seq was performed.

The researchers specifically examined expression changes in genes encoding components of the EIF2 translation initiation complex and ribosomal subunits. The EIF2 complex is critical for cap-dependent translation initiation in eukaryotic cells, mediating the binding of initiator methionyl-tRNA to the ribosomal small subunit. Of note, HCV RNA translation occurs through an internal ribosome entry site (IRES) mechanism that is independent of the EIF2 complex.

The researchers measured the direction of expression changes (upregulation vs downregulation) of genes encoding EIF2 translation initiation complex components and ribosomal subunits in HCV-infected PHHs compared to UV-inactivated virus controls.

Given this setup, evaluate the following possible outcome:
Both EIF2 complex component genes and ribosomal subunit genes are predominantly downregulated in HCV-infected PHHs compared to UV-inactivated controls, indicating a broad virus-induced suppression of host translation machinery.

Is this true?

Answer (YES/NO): YES